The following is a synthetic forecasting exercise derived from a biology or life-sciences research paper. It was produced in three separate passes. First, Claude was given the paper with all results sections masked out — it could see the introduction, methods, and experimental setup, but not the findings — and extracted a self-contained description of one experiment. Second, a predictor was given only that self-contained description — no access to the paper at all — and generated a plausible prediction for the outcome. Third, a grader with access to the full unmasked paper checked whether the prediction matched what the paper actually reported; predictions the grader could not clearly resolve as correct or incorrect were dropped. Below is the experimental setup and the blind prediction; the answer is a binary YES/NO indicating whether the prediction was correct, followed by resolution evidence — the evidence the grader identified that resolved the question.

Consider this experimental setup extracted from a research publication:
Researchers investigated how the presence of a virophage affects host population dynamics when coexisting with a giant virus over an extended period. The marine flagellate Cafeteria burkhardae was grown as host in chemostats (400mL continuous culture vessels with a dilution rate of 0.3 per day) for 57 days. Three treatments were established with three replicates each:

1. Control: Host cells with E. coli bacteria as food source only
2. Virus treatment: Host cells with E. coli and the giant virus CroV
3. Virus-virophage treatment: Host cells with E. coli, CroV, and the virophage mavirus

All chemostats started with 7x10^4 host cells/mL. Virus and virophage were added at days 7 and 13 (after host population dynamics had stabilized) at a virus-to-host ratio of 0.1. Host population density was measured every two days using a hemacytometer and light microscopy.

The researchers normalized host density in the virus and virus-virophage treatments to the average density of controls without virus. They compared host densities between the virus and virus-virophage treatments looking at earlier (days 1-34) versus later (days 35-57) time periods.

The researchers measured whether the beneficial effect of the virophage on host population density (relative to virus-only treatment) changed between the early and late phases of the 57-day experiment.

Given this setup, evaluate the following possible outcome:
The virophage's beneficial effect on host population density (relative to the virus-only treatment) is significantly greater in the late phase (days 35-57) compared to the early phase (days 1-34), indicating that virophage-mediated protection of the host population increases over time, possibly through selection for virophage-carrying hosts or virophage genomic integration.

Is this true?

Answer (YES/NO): NO